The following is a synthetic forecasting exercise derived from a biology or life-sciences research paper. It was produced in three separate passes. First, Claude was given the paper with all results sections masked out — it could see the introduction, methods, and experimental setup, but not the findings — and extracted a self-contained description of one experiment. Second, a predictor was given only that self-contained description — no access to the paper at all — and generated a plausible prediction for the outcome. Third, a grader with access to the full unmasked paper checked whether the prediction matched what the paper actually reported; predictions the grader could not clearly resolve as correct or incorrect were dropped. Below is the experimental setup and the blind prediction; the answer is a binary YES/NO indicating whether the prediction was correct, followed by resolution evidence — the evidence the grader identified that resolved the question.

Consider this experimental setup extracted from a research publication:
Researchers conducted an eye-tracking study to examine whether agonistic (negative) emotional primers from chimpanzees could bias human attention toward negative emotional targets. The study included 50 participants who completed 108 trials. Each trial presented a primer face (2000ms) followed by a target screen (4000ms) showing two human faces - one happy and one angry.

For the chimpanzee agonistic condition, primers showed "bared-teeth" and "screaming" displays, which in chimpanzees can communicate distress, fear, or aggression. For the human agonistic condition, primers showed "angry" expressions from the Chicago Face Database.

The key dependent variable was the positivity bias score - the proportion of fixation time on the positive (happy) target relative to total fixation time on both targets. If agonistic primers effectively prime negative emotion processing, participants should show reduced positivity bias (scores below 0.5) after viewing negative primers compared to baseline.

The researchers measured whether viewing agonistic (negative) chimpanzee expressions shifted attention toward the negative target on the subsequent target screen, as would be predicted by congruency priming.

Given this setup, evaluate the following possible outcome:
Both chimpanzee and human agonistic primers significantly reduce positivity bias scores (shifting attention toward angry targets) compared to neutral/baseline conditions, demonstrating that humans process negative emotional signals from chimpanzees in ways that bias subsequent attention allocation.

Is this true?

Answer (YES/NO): NO